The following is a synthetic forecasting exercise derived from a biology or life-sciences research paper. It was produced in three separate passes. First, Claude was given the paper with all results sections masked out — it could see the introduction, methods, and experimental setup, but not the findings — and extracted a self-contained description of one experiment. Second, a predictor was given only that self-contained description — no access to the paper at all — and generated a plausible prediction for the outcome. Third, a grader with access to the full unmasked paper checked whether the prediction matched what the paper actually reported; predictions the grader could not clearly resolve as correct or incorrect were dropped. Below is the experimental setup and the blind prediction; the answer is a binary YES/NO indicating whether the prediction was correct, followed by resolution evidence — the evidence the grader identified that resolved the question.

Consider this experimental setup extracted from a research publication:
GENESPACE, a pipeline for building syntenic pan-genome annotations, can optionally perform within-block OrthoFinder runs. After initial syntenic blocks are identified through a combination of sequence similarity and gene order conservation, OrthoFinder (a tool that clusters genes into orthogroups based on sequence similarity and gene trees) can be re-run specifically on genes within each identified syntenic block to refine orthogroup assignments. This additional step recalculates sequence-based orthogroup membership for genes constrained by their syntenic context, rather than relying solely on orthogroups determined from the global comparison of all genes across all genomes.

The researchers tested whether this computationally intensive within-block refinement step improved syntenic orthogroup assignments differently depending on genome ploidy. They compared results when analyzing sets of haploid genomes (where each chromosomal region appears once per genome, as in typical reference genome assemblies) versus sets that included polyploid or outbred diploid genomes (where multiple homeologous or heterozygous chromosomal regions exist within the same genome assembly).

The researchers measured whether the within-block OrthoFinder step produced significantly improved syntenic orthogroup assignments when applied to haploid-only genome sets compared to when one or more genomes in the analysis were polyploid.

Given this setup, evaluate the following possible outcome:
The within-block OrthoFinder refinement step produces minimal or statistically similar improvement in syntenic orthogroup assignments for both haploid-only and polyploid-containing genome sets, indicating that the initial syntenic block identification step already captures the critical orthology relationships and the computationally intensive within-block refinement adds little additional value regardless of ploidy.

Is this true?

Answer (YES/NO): NO